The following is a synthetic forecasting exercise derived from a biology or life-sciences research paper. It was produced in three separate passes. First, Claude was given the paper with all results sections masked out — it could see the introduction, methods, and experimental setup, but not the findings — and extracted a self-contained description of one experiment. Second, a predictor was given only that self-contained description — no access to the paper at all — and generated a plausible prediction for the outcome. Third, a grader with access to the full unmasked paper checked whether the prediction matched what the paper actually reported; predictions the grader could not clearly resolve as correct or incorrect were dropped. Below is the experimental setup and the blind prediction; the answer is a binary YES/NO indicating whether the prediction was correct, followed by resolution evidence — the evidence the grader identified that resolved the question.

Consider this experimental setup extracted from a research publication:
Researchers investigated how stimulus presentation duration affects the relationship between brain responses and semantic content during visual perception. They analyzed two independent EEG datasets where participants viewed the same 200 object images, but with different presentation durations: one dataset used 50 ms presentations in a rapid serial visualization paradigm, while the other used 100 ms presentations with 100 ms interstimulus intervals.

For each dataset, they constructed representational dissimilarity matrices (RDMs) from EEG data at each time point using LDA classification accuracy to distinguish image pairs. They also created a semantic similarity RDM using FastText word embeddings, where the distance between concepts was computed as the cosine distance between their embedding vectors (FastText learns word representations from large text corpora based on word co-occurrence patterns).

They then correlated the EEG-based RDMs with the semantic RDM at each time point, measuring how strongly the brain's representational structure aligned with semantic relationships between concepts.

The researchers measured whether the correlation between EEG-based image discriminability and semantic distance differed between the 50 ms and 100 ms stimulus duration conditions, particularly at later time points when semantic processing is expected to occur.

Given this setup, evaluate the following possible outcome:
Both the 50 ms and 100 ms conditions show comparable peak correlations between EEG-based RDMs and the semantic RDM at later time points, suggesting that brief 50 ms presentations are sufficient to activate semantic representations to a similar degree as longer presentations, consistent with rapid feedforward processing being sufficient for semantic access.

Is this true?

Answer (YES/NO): NO